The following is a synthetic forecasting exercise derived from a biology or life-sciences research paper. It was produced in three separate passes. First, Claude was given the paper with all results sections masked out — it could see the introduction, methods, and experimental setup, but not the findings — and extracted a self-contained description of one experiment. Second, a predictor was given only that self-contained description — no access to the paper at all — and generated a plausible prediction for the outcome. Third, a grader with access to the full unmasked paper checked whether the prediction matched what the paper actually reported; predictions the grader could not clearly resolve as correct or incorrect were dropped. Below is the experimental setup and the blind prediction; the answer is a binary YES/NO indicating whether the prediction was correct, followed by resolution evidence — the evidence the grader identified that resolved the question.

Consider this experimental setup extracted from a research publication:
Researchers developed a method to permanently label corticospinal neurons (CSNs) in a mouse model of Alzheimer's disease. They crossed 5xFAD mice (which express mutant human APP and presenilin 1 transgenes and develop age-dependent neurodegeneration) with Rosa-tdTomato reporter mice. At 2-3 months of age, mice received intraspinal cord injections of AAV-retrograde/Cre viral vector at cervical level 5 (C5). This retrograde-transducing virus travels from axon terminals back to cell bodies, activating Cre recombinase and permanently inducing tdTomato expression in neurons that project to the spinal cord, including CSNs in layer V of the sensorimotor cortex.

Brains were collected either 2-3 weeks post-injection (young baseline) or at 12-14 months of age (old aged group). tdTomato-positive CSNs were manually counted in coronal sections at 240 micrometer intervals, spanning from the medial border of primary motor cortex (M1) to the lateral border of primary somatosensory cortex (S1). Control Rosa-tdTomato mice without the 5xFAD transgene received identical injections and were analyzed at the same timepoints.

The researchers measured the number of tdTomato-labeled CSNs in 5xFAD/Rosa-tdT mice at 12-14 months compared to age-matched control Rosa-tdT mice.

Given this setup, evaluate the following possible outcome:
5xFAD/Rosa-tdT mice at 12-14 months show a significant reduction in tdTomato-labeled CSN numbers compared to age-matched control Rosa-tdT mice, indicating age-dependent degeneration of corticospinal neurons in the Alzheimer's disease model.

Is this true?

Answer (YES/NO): YES